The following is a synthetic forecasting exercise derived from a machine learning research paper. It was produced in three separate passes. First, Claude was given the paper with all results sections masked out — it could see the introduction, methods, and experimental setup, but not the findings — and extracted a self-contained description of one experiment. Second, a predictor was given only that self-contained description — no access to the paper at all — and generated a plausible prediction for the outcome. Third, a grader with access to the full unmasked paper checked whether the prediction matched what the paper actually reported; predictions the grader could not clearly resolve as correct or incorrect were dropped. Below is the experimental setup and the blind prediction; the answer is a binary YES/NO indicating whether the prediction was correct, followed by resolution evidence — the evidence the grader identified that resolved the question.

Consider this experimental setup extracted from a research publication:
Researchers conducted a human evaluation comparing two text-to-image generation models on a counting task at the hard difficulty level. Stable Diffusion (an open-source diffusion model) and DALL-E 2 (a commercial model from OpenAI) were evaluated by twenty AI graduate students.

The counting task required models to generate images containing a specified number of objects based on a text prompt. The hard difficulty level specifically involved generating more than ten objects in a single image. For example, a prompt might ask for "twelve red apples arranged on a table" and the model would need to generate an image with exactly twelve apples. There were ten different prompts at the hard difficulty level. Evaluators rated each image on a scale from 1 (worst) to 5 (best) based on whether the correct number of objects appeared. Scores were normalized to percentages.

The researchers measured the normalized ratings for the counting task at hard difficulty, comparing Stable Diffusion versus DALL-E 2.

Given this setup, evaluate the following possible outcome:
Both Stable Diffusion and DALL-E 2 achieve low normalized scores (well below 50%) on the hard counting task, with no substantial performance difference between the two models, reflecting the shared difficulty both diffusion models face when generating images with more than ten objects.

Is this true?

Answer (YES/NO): NO